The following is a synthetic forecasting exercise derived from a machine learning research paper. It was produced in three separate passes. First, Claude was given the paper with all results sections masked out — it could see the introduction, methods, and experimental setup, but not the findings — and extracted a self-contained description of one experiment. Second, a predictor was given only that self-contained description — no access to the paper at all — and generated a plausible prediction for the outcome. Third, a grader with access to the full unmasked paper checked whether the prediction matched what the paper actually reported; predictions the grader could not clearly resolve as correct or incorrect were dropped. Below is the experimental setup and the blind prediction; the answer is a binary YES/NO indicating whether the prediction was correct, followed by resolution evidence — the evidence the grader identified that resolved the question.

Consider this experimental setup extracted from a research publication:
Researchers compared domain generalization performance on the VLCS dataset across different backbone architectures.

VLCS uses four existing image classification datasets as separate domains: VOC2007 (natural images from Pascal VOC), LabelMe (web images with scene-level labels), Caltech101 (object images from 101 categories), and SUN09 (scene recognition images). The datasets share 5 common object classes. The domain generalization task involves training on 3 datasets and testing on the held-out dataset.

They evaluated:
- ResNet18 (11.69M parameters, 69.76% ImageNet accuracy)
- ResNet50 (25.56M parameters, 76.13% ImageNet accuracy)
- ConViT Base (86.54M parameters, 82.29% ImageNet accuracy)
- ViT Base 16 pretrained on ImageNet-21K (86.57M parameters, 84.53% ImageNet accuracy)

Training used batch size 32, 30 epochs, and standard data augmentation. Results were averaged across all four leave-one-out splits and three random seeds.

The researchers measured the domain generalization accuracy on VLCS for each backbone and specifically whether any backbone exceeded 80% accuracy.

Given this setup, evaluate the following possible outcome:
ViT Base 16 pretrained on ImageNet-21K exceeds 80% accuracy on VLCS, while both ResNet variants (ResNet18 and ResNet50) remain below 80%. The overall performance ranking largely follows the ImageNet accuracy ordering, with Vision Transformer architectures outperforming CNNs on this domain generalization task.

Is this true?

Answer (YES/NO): YES